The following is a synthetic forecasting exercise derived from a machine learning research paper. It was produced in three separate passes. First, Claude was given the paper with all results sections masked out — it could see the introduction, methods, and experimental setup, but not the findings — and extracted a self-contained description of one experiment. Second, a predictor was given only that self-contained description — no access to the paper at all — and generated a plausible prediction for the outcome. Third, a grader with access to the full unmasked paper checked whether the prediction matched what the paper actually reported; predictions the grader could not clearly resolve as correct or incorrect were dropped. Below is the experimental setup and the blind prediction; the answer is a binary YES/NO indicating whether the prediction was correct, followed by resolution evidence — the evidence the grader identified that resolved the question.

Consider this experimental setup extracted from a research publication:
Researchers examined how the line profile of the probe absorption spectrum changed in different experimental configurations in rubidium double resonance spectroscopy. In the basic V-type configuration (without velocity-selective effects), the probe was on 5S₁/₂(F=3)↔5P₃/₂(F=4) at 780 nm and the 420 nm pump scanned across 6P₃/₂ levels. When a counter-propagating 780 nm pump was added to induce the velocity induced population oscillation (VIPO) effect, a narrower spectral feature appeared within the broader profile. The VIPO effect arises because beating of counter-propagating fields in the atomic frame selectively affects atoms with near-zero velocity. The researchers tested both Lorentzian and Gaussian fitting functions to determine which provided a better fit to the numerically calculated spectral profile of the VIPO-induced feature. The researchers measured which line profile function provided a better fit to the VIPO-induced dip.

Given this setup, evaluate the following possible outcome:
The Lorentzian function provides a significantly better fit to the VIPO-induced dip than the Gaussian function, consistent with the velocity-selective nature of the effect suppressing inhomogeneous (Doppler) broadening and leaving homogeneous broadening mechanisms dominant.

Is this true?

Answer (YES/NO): NO